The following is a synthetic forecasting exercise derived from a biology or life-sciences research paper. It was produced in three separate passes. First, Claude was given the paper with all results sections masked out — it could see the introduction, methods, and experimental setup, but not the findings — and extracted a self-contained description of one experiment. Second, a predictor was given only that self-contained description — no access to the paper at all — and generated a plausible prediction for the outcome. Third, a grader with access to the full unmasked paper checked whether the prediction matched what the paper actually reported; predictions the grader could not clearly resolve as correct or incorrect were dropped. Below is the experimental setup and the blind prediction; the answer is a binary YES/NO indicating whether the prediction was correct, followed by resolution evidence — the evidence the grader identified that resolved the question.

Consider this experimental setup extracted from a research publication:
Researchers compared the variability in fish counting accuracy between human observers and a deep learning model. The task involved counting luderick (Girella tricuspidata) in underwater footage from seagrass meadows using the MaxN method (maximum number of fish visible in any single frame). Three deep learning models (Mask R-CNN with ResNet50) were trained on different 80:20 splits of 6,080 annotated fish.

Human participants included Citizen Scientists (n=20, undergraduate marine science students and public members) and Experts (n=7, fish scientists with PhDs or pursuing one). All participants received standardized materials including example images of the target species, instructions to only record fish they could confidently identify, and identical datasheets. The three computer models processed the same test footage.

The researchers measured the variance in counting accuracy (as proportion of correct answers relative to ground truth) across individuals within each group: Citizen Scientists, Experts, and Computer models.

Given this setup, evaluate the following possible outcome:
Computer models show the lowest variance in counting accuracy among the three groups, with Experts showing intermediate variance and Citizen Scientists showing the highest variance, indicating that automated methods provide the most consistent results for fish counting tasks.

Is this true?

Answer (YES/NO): YES